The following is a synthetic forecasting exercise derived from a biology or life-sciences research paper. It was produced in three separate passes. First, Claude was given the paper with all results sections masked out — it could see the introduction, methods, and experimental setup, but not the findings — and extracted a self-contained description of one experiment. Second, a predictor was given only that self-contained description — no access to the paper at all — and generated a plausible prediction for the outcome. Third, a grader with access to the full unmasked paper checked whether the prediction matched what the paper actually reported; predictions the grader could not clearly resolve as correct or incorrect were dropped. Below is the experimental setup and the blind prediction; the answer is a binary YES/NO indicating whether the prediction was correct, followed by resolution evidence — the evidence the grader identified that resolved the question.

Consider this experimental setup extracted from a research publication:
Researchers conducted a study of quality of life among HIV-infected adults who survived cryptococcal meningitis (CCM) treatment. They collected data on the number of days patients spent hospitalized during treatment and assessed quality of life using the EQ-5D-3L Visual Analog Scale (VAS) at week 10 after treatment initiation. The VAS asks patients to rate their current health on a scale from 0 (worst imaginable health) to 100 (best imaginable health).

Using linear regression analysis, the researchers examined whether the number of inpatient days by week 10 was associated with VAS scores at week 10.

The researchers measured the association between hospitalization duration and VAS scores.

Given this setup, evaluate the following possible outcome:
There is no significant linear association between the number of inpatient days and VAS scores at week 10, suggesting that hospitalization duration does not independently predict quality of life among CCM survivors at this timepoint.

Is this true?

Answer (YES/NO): NO